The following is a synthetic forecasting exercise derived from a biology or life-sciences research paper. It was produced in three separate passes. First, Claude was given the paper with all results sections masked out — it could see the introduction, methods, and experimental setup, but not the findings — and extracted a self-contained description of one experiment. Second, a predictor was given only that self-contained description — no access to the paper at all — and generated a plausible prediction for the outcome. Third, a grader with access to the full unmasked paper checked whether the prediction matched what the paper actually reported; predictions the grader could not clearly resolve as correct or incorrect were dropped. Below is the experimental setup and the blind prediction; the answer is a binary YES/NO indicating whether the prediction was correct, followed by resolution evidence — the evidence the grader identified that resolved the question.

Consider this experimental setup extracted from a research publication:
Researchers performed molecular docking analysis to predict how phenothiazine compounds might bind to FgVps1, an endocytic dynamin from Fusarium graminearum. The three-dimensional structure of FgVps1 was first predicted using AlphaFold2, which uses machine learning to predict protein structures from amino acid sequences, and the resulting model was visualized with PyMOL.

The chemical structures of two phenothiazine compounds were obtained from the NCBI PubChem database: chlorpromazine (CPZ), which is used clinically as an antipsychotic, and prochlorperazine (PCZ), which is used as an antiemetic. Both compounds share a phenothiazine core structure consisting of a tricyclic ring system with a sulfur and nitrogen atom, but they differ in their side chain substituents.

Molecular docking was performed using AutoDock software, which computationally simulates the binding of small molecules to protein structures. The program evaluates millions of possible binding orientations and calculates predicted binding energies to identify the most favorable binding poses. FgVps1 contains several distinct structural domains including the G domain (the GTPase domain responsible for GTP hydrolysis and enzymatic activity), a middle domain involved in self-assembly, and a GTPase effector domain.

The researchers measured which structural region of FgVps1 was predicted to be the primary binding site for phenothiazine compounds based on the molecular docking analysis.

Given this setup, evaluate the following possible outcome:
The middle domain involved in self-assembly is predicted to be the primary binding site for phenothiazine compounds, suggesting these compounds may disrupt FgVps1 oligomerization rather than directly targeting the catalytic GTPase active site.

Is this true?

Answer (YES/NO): NO